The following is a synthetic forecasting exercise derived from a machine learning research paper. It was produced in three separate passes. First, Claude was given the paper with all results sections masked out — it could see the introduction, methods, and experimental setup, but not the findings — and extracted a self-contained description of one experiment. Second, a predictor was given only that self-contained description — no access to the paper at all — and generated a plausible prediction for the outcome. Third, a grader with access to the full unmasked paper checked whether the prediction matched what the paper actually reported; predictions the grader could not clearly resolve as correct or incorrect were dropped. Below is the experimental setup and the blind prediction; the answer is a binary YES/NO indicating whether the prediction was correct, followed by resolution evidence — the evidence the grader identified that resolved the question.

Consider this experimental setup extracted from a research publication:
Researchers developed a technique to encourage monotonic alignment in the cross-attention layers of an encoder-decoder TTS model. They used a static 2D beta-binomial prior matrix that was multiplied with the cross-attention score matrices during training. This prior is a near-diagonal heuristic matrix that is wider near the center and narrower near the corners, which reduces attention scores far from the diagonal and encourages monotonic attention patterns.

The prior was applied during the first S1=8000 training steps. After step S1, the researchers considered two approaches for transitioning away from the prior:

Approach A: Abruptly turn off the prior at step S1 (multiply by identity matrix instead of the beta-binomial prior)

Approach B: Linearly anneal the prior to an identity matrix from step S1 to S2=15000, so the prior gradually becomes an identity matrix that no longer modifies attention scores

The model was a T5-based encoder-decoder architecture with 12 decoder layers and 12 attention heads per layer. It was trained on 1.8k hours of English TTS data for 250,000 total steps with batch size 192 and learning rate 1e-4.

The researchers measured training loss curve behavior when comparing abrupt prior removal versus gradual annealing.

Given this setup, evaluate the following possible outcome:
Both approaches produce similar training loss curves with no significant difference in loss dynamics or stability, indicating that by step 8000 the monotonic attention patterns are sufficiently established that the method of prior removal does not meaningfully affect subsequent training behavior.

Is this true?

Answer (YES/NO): NO